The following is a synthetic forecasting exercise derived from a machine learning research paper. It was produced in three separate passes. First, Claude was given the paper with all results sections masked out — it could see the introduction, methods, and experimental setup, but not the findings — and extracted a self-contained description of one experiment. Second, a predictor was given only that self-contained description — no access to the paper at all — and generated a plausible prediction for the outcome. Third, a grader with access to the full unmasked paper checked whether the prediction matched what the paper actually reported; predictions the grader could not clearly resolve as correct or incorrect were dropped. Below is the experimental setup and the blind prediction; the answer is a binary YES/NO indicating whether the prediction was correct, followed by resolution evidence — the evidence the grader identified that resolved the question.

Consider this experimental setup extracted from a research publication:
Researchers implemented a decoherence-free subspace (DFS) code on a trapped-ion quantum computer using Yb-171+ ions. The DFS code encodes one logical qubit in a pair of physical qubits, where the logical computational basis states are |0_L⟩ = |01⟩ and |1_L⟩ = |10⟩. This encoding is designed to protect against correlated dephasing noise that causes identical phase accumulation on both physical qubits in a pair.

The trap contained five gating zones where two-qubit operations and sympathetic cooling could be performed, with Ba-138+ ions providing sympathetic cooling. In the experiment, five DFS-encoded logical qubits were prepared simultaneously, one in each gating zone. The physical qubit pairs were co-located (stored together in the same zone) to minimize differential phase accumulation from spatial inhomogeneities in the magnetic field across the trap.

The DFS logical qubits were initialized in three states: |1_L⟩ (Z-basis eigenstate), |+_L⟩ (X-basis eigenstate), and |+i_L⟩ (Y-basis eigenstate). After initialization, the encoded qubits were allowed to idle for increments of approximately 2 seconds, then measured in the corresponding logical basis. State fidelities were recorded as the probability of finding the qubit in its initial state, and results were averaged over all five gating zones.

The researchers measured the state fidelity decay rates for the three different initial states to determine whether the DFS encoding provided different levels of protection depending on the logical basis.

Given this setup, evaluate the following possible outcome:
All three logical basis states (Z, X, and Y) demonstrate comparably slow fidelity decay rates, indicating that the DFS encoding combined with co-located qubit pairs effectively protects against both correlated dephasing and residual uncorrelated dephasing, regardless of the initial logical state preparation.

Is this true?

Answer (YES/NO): NO